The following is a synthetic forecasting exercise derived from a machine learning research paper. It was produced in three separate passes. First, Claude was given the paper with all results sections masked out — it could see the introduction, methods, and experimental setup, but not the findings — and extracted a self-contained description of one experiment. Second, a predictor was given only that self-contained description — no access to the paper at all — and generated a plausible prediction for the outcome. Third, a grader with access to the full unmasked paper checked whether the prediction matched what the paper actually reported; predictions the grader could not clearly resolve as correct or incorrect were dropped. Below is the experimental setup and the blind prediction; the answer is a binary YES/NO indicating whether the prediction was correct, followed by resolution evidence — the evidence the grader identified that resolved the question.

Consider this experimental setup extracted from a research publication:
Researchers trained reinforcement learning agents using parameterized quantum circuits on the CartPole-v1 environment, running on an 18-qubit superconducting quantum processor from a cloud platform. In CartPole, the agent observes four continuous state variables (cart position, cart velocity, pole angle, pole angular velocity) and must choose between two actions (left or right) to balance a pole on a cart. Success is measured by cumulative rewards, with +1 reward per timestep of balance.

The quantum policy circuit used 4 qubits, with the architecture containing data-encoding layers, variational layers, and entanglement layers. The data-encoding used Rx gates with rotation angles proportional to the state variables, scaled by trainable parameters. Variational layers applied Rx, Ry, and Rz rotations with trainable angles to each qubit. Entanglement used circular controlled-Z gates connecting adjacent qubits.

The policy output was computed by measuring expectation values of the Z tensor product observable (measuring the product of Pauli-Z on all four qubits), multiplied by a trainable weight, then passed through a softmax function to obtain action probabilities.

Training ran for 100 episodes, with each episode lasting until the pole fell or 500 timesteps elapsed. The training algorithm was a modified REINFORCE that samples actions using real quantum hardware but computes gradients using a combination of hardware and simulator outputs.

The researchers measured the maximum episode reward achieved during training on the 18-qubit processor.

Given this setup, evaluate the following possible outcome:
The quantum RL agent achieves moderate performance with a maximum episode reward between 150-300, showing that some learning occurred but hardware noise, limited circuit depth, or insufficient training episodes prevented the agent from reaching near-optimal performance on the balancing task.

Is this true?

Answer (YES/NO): NO